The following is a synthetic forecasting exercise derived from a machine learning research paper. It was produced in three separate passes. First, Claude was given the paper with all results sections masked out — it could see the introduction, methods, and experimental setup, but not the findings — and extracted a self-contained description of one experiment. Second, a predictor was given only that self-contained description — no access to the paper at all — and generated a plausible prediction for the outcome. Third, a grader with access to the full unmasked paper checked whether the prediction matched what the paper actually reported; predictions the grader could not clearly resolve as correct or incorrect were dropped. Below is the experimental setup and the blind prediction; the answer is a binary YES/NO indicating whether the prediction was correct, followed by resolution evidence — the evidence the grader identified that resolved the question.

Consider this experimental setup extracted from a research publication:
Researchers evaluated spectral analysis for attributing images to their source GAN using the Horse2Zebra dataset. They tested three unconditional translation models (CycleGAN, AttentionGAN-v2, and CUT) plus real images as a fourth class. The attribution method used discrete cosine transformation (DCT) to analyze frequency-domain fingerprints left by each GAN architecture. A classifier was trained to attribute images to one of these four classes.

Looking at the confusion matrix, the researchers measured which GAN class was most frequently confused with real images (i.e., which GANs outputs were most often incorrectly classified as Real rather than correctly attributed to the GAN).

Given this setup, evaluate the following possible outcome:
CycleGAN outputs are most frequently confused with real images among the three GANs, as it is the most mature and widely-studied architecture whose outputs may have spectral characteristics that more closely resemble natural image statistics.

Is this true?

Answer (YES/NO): NO